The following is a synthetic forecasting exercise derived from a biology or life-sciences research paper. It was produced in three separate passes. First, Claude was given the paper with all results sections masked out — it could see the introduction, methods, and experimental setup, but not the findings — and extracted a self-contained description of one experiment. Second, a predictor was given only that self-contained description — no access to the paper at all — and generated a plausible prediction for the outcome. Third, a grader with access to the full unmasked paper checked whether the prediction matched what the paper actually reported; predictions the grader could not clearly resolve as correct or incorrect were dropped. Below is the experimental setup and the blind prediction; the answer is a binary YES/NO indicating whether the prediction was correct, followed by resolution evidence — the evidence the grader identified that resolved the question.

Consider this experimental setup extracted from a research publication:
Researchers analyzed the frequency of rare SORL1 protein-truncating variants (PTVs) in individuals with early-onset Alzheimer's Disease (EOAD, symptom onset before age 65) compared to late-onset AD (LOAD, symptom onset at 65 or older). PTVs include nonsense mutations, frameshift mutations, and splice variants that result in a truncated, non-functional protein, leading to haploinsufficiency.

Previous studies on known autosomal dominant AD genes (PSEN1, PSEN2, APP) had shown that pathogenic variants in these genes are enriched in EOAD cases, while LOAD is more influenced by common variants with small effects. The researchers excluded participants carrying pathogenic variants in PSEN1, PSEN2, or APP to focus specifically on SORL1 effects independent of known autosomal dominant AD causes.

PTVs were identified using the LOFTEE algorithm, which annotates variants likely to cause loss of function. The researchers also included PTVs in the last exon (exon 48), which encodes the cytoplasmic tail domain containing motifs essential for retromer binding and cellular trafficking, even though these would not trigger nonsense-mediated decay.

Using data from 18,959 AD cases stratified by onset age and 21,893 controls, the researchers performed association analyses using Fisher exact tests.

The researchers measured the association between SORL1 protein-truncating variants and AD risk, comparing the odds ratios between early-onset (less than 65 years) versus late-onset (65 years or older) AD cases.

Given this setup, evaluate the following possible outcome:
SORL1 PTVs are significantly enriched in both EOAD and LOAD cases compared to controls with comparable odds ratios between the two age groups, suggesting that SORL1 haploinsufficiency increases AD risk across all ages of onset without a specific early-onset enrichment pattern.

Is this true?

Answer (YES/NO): NO